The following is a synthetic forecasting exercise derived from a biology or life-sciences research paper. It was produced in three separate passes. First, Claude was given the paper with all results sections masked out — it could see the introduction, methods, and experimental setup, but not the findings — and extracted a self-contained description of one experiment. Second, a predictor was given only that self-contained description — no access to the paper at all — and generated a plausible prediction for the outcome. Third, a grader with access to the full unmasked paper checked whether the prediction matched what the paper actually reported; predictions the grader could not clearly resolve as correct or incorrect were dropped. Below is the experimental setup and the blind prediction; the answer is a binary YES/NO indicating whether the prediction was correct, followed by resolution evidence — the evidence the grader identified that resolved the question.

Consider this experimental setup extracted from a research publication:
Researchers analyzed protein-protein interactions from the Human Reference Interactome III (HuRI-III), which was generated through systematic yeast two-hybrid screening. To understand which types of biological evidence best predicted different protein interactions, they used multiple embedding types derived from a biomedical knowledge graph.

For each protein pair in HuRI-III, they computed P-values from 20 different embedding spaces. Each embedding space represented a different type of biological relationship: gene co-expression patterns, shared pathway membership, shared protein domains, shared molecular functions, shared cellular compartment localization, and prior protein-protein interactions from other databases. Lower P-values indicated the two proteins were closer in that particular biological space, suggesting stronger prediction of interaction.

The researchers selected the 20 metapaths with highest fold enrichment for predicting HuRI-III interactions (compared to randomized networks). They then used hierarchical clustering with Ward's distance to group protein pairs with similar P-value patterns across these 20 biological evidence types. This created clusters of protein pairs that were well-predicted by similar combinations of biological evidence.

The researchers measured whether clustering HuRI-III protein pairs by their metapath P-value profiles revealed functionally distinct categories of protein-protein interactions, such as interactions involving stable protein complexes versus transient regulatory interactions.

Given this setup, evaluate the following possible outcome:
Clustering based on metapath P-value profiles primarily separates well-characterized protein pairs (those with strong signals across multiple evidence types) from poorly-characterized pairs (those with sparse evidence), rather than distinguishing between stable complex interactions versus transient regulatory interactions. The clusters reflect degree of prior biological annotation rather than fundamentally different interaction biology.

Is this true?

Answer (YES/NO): YES